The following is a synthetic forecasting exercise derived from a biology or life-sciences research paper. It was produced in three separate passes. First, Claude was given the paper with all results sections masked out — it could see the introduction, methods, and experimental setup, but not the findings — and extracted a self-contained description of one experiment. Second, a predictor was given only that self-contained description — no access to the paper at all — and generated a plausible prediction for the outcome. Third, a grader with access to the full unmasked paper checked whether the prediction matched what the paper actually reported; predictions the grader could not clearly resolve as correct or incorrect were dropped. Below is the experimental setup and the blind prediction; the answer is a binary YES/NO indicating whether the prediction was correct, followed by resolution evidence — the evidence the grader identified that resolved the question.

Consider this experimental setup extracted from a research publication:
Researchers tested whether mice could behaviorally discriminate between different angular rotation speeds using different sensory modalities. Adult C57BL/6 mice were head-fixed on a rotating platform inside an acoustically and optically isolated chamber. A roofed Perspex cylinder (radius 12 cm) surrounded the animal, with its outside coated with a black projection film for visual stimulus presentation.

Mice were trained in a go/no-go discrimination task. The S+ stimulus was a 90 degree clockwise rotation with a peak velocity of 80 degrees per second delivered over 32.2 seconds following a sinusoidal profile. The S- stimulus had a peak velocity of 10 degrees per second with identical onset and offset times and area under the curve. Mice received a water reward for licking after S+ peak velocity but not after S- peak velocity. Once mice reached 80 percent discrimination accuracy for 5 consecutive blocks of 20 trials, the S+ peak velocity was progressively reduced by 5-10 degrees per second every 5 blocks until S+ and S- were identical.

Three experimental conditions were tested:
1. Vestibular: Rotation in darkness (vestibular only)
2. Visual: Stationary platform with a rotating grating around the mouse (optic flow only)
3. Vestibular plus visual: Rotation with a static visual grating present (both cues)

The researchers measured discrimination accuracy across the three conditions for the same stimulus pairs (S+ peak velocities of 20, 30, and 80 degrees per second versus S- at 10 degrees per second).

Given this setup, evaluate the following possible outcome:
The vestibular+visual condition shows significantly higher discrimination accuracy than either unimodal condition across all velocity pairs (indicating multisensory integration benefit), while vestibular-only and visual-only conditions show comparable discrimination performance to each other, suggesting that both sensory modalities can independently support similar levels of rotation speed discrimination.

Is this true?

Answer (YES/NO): NO